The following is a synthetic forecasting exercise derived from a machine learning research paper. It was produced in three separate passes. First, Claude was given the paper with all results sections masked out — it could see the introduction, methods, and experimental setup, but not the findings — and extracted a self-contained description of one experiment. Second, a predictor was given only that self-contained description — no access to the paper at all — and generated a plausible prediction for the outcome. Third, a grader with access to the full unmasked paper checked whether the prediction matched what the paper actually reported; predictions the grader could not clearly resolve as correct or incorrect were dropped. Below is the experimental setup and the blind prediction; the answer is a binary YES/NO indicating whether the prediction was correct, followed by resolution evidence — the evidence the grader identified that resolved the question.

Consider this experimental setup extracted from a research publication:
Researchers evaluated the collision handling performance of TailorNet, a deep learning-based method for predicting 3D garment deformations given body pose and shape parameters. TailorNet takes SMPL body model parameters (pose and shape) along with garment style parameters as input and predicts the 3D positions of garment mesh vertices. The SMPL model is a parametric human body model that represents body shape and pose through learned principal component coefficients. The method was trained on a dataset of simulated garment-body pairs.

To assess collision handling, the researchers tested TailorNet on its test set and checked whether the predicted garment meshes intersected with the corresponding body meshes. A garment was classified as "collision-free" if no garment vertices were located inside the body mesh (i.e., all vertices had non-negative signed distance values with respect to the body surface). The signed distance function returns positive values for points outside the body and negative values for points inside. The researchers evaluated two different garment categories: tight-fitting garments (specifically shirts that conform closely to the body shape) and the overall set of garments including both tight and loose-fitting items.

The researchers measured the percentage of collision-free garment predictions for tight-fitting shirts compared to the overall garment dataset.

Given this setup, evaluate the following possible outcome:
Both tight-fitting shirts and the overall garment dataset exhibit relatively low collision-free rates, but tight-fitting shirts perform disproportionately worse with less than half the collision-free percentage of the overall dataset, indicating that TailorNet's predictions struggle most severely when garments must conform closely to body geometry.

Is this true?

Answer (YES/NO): YES